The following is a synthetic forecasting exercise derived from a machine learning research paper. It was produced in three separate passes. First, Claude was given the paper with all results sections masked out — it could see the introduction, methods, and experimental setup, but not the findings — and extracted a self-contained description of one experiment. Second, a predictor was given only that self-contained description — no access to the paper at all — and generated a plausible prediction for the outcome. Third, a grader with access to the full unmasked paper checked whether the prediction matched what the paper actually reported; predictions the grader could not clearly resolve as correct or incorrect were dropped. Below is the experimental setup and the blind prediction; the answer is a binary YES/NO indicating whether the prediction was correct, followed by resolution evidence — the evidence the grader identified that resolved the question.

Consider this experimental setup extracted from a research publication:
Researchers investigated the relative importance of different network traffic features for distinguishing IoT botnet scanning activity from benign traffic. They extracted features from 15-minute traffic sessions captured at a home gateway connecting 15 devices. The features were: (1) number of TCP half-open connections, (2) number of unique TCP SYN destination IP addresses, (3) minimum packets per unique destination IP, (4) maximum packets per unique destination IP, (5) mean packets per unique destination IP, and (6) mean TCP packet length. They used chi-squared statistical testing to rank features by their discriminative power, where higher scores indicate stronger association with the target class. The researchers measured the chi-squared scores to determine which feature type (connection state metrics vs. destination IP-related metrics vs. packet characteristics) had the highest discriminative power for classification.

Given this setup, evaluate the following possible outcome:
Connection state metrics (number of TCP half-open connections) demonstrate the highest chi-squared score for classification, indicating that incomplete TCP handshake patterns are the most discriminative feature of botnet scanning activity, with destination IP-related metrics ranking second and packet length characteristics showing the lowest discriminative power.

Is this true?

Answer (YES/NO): YES